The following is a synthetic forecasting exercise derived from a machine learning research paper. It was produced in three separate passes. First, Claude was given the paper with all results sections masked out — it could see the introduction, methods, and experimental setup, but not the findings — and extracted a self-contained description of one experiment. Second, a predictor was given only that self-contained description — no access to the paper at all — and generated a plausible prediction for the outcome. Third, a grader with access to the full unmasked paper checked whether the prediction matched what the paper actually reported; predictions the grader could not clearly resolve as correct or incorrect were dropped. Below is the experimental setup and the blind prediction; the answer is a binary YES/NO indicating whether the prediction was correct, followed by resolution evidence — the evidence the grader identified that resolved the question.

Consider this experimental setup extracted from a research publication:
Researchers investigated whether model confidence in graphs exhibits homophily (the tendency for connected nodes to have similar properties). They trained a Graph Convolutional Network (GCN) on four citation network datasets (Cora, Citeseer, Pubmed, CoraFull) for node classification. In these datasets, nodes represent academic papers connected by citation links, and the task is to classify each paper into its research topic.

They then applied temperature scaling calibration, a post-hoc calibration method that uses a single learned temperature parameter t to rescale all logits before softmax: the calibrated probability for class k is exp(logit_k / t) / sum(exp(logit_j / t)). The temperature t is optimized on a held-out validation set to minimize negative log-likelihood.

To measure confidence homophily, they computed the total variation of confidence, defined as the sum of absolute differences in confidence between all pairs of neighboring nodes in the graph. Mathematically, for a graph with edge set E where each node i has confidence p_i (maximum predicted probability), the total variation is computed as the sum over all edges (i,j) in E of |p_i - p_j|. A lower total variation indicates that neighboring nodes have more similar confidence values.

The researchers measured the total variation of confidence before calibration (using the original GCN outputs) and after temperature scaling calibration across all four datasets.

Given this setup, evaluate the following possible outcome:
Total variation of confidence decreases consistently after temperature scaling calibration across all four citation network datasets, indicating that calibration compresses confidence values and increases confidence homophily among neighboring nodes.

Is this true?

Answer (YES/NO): YES